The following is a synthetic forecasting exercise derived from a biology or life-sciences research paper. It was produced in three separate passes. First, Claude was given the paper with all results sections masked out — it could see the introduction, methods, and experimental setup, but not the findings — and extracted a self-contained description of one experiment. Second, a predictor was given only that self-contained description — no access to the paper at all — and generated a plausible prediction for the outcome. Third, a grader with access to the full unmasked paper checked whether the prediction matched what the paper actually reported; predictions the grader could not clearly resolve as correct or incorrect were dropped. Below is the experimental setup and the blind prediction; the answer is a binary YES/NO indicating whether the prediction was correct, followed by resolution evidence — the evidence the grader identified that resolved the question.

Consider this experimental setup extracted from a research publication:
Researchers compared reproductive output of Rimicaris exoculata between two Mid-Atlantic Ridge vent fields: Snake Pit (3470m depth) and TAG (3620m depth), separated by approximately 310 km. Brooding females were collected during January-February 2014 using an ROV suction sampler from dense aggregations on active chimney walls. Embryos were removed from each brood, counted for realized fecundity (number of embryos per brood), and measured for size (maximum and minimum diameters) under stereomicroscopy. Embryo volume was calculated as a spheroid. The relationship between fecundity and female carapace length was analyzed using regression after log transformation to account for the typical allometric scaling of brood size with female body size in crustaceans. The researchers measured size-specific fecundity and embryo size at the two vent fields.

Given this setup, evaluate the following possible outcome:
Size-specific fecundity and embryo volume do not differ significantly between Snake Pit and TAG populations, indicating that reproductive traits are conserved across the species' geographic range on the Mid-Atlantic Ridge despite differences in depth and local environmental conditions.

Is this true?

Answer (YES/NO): NO